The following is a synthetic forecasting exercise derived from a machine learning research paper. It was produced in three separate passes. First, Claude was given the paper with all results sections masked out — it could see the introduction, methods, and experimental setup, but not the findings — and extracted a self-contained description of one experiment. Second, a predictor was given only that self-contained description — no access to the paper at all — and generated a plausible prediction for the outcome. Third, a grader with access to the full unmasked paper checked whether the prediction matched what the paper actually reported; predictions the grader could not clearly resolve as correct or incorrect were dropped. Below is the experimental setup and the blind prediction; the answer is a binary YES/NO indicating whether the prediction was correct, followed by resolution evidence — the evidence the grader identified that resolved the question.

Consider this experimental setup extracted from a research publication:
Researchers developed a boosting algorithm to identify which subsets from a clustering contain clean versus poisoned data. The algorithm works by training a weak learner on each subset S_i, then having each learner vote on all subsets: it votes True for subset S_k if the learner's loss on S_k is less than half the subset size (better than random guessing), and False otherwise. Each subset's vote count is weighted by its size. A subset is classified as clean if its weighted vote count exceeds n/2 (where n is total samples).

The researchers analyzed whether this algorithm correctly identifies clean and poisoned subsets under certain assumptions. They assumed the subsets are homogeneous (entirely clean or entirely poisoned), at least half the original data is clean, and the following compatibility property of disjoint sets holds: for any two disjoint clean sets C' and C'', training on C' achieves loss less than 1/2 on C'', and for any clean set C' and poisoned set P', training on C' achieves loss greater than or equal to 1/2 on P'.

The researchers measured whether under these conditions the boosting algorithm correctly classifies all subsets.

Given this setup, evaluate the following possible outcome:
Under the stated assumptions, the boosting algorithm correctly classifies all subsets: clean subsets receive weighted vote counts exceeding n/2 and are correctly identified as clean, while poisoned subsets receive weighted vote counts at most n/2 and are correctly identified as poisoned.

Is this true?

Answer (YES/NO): YES